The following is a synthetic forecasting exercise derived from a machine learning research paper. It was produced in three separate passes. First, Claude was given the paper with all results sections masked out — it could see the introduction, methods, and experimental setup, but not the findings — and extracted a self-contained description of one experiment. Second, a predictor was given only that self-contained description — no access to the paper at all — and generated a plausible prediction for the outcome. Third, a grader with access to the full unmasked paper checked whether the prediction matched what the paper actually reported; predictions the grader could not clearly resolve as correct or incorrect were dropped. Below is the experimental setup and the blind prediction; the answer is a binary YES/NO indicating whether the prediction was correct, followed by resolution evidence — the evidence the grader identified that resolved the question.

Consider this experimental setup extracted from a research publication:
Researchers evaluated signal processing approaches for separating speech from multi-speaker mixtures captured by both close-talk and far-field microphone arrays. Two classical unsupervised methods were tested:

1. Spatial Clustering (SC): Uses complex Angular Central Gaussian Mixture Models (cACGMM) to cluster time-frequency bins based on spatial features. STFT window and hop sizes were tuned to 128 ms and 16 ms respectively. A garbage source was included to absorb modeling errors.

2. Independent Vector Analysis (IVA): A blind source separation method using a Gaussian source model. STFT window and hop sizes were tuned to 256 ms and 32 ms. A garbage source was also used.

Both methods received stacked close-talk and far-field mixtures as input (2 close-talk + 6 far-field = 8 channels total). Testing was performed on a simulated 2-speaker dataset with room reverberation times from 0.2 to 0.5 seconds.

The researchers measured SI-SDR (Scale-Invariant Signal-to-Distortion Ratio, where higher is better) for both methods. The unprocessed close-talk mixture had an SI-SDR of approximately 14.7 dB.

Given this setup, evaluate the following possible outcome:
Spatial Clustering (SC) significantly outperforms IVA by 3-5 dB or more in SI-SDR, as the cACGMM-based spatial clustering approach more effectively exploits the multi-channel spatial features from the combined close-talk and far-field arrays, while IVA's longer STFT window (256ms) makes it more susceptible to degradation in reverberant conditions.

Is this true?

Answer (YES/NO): NO